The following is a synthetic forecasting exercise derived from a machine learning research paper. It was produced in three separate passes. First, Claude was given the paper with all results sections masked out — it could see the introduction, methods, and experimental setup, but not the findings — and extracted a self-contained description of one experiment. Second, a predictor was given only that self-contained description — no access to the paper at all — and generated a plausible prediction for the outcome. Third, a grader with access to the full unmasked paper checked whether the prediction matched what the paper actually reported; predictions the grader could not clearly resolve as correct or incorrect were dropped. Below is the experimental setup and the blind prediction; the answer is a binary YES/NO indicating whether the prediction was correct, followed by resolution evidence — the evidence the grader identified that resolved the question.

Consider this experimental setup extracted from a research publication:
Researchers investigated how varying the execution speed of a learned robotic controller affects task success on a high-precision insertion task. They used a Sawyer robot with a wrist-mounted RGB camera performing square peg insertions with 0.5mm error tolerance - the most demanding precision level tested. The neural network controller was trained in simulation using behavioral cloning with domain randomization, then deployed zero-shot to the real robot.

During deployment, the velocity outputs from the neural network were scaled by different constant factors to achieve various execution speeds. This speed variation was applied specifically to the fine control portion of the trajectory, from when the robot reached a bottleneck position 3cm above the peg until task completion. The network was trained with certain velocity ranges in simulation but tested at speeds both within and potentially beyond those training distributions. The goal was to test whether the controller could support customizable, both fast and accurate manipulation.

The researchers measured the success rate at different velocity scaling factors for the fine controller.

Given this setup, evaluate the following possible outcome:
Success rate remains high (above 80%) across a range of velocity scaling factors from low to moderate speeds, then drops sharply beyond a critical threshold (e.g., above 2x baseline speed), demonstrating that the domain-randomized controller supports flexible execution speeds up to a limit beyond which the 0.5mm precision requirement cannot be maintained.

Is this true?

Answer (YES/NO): NO